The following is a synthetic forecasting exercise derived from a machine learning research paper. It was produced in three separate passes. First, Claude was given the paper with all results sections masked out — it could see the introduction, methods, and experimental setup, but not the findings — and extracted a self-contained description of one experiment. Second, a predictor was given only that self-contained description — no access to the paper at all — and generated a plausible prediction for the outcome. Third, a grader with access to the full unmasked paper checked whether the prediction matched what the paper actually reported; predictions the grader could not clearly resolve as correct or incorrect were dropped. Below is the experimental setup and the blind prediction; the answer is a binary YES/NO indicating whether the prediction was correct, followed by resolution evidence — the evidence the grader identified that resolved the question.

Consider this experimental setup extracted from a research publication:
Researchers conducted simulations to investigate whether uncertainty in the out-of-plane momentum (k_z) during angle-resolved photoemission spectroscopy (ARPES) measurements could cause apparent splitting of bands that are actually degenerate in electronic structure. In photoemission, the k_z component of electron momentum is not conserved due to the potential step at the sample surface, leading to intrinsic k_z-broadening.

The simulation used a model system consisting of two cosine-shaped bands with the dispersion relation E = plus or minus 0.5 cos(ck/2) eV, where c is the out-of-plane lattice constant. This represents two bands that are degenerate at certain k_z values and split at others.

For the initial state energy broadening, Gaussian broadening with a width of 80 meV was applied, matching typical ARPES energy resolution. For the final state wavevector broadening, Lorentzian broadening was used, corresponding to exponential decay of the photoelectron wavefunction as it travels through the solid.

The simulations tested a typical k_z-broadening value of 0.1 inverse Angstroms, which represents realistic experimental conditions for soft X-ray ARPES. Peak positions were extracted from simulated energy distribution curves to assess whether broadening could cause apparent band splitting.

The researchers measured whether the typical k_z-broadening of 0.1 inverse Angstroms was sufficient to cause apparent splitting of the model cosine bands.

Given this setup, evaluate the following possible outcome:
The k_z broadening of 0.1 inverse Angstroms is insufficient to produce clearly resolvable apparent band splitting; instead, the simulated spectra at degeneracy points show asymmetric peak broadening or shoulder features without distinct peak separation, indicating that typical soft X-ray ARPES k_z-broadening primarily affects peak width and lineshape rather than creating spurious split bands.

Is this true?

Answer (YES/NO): YES